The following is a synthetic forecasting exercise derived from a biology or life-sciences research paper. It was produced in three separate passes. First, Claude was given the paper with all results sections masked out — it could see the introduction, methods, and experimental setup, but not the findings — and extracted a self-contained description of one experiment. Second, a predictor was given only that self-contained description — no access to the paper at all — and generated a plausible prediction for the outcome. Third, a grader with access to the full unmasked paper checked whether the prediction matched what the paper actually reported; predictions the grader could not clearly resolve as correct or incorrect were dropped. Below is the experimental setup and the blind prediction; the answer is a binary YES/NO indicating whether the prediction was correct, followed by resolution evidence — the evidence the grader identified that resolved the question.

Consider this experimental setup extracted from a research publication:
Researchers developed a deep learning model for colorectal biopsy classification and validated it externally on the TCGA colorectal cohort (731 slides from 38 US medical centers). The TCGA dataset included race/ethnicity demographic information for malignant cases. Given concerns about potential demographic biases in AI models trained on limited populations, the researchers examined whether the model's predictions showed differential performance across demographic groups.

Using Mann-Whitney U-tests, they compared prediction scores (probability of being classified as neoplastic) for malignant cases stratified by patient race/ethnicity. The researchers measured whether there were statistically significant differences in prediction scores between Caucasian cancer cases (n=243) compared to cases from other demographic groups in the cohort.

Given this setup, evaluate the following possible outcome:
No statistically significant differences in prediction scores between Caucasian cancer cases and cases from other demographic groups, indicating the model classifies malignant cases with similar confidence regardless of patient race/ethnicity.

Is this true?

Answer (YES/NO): NO